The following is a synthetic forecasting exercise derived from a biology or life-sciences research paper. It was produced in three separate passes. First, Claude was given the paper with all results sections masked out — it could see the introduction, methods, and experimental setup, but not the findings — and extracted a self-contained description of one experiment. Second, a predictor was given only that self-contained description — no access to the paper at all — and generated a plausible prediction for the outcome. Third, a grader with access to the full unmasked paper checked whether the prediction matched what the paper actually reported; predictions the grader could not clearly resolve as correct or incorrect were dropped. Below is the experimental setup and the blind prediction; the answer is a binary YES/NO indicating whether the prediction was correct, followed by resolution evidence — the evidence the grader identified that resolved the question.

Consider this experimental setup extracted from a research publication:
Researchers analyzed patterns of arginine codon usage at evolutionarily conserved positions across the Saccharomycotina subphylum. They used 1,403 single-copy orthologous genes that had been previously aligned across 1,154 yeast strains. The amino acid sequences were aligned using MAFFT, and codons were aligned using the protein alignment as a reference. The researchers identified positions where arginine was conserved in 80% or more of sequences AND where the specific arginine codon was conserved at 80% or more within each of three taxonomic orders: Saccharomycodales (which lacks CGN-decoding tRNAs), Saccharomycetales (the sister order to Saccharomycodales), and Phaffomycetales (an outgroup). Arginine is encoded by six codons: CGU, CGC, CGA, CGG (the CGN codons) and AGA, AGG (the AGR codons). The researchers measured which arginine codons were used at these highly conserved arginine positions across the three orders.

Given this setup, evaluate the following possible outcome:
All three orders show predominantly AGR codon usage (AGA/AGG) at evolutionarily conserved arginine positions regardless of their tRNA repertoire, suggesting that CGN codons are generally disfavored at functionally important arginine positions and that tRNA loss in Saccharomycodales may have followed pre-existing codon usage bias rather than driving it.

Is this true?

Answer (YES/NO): NO